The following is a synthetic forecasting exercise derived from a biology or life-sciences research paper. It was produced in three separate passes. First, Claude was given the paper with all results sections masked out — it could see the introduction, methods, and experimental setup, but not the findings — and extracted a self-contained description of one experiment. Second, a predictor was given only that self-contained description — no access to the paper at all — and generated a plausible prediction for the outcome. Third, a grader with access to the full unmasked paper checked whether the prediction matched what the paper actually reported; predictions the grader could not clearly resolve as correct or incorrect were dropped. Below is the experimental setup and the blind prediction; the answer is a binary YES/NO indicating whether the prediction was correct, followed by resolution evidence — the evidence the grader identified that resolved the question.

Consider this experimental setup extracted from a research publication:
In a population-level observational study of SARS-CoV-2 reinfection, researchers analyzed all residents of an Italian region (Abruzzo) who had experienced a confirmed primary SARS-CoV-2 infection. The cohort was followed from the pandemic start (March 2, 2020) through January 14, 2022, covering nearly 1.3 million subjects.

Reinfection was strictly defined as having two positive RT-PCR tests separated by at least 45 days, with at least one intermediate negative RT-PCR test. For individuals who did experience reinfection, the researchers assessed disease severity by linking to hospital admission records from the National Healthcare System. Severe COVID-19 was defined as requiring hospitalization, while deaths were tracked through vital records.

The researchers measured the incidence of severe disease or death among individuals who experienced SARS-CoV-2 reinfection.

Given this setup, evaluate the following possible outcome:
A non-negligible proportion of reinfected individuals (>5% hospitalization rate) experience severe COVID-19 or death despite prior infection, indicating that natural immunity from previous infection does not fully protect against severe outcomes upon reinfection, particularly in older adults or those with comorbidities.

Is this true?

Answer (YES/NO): NO